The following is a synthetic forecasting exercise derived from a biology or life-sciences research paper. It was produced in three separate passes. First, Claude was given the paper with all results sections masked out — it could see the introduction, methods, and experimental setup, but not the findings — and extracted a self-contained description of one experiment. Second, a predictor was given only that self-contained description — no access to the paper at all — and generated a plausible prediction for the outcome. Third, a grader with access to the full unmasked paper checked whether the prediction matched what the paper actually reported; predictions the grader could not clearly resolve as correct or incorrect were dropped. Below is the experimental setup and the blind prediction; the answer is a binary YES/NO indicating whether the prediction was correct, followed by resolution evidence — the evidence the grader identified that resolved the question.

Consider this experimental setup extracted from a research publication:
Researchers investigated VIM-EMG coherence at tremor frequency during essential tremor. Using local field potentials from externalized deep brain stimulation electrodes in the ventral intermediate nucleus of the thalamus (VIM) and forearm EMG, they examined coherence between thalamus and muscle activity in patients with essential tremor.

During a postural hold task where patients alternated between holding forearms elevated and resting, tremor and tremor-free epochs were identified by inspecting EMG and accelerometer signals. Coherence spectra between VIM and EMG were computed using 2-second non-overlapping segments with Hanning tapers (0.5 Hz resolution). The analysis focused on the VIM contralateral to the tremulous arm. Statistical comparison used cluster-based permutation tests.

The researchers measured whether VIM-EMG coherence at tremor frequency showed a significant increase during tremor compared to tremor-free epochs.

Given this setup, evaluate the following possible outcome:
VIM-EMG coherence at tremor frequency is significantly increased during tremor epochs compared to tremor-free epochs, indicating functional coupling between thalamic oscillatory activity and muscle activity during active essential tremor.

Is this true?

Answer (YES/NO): NO